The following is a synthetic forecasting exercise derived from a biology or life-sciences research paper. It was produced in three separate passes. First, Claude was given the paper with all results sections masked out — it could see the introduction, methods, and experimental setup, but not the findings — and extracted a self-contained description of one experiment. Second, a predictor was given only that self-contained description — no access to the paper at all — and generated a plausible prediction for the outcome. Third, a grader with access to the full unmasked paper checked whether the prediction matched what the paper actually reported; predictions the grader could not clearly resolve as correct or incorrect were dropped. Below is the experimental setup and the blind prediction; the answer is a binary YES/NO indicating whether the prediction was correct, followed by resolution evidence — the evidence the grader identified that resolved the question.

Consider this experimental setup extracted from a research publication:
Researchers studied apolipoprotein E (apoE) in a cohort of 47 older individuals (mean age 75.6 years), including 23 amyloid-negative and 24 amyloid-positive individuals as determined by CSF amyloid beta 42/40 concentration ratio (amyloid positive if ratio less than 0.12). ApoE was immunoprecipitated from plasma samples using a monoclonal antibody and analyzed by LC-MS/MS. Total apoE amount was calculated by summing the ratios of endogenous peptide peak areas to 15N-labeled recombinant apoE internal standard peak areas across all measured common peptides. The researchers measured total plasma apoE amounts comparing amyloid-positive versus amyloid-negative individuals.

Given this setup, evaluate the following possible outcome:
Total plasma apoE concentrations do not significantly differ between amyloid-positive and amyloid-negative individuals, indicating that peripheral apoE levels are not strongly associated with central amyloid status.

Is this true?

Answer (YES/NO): YES